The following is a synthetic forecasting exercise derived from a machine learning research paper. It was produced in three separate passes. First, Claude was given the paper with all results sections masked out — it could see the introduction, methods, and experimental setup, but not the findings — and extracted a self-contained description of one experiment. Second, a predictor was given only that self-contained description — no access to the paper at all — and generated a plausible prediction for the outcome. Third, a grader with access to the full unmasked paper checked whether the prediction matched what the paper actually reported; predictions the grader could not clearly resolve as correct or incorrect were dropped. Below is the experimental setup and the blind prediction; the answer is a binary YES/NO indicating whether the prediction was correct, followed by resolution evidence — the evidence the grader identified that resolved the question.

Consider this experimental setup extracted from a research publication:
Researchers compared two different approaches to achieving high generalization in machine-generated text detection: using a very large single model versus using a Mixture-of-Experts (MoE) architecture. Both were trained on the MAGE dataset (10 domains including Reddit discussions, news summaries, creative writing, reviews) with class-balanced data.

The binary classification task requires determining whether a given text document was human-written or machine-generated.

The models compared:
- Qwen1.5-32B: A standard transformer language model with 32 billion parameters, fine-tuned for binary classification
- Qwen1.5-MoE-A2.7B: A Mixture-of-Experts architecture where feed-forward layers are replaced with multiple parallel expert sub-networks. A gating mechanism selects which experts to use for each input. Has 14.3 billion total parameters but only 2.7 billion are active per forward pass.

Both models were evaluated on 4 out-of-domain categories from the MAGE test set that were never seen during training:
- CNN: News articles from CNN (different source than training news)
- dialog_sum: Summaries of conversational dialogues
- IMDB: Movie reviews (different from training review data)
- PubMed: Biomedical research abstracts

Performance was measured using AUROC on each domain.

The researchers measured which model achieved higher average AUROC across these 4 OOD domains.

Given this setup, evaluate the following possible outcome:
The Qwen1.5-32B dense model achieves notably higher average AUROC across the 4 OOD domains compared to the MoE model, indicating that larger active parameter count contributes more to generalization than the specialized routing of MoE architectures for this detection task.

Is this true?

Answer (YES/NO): YES